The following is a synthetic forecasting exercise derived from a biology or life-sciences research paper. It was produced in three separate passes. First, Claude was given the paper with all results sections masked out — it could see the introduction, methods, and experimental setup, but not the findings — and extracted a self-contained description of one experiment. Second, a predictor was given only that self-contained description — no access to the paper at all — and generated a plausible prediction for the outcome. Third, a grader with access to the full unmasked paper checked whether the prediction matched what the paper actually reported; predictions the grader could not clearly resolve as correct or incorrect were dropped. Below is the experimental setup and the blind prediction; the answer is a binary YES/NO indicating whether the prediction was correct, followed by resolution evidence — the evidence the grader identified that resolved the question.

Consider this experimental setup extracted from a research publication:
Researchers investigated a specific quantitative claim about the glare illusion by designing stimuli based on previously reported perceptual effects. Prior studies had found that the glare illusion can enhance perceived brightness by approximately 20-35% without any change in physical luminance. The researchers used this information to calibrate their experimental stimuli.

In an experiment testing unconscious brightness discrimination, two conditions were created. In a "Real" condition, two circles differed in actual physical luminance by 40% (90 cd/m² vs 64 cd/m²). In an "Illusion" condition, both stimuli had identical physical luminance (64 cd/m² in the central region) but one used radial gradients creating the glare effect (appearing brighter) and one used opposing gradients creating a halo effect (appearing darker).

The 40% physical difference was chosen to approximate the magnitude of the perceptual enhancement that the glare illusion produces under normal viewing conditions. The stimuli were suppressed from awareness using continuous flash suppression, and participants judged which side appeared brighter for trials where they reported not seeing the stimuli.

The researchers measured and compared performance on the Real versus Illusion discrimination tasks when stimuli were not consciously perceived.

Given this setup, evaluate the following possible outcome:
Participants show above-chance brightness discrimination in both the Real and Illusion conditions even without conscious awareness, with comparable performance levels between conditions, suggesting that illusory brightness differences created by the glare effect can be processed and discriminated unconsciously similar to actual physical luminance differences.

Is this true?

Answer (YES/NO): YES